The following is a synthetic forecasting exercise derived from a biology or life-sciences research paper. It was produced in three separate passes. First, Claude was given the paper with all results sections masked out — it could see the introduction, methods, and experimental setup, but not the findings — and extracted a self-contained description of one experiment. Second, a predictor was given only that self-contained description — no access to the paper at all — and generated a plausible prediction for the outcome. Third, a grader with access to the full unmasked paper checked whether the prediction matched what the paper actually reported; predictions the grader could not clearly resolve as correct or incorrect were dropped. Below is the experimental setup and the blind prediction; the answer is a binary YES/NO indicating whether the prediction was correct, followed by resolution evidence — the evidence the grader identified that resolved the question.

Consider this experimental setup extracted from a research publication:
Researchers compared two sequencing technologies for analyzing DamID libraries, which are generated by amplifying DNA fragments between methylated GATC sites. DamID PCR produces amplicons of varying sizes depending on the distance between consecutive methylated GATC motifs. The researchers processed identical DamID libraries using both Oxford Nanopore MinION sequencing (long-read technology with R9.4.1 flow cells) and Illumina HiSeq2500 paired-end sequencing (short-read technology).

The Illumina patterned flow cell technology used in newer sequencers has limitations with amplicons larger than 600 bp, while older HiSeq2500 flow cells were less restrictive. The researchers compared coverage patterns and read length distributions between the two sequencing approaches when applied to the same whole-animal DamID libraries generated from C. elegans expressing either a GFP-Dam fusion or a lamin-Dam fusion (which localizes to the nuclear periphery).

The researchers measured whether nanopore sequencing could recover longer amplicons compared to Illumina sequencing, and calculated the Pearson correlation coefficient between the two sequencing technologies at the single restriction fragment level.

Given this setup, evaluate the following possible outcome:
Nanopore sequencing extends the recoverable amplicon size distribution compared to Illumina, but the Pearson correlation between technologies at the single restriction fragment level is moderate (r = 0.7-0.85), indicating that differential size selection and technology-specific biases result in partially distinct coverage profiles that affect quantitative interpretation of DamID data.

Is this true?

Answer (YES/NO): NO